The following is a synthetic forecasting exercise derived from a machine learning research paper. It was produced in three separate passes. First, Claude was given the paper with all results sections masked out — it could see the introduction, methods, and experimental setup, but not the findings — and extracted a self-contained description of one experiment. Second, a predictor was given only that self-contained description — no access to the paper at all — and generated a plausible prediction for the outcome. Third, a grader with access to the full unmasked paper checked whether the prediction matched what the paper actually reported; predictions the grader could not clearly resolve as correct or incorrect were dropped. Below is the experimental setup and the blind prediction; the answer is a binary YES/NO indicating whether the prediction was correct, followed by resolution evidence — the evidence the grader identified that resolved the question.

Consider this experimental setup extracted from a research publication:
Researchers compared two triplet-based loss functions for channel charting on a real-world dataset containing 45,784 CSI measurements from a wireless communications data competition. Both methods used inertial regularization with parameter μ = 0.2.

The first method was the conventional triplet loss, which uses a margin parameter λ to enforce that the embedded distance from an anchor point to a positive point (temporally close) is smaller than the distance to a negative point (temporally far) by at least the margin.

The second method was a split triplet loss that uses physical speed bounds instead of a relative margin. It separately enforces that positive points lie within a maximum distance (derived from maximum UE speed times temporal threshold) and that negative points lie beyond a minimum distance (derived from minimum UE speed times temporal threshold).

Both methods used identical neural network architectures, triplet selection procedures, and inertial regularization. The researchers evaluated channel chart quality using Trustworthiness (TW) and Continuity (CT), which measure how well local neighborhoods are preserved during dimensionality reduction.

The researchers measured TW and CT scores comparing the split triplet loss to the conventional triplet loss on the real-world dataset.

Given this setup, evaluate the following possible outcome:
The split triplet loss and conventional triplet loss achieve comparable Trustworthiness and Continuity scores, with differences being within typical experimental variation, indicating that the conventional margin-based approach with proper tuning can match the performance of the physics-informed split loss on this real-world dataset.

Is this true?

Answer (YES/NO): NO